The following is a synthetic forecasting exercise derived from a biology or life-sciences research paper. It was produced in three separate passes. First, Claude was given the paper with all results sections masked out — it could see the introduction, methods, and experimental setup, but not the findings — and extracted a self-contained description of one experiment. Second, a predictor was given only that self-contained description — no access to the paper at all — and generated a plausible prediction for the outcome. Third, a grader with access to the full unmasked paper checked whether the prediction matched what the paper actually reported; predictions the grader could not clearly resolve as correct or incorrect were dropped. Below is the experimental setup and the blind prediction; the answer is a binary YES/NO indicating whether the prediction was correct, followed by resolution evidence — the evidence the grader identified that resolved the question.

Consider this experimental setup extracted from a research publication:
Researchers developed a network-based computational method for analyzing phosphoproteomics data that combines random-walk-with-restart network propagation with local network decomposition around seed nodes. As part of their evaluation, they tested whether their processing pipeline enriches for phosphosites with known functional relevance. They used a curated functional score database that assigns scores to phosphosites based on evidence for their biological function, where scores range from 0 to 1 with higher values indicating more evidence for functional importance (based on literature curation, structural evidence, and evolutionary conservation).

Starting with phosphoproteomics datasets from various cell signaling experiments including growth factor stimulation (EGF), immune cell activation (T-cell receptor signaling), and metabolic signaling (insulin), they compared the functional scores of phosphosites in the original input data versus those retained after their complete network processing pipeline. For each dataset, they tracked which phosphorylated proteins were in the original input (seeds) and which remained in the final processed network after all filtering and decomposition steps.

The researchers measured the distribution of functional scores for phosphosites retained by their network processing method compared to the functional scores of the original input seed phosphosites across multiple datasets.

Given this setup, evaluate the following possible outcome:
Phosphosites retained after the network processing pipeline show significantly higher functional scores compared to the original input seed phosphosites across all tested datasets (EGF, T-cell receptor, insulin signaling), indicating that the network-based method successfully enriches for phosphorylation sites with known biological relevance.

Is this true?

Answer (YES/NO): YES